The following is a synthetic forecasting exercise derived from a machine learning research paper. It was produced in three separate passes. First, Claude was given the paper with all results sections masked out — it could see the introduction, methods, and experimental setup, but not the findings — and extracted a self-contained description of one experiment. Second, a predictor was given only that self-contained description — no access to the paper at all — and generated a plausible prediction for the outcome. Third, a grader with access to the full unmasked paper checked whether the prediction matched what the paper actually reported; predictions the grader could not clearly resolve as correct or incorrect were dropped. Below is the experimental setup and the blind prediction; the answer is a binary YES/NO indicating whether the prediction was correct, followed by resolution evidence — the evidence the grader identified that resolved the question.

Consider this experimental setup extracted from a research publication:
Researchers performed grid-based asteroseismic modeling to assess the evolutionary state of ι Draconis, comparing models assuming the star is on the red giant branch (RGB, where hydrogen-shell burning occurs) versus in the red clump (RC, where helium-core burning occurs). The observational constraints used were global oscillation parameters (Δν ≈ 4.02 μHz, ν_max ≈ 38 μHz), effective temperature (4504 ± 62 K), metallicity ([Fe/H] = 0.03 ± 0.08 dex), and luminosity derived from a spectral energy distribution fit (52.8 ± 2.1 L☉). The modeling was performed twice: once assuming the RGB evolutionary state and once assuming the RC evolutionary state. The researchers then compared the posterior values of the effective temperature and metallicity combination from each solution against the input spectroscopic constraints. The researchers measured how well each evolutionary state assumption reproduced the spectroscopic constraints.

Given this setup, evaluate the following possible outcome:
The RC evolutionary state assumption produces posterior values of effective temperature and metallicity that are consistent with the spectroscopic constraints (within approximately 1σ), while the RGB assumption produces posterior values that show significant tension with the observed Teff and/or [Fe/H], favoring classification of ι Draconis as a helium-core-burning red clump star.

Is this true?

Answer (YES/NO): NO